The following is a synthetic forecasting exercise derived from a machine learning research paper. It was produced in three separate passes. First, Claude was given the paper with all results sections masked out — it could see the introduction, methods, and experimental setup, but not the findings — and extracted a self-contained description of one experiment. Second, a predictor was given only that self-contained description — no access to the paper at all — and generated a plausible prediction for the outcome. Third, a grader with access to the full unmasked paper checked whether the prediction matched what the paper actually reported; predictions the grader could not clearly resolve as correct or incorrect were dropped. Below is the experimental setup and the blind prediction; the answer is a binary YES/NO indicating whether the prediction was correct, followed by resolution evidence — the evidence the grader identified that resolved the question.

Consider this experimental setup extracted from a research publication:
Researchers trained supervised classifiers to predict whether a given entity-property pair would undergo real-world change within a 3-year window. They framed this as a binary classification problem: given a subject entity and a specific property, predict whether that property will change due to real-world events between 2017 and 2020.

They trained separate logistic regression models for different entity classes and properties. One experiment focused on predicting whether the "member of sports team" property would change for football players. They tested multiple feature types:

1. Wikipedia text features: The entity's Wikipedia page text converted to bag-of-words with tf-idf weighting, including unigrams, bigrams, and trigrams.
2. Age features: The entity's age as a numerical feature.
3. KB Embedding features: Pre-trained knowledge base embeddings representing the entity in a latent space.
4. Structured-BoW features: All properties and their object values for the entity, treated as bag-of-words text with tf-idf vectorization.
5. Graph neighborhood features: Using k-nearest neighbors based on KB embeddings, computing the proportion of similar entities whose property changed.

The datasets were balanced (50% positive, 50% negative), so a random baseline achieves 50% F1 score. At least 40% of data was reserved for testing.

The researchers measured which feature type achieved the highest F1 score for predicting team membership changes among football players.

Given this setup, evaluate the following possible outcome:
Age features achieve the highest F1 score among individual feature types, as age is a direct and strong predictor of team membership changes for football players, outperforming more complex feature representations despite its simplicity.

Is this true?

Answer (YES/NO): NO